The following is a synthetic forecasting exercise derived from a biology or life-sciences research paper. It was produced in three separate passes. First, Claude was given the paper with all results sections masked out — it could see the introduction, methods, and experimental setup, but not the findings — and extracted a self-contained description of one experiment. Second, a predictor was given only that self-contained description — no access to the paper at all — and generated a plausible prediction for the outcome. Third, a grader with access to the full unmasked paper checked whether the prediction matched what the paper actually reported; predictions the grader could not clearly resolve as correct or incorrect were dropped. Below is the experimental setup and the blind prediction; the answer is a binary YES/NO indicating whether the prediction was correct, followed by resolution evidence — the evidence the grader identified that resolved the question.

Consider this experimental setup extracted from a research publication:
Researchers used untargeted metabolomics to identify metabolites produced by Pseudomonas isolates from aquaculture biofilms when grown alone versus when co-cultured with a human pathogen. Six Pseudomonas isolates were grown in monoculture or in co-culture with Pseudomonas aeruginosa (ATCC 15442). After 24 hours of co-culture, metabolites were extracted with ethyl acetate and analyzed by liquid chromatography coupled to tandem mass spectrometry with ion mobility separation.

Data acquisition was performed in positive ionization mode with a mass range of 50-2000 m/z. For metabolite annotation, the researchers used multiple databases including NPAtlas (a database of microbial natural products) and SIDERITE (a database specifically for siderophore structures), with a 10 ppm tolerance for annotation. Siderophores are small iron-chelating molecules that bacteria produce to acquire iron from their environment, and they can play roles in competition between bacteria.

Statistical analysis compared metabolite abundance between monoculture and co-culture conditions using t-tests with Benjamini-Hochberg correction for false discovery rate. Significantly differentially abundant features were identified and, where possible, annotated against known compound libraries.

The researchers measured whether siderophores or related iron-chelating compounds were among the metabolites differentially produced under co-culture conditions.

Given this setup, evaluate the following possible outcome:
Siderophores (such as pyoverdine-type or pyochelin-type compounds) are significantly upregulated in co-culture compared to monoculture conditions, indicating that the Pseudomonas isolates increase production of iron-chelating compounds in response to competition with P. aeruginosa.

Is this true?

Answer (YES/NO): NO